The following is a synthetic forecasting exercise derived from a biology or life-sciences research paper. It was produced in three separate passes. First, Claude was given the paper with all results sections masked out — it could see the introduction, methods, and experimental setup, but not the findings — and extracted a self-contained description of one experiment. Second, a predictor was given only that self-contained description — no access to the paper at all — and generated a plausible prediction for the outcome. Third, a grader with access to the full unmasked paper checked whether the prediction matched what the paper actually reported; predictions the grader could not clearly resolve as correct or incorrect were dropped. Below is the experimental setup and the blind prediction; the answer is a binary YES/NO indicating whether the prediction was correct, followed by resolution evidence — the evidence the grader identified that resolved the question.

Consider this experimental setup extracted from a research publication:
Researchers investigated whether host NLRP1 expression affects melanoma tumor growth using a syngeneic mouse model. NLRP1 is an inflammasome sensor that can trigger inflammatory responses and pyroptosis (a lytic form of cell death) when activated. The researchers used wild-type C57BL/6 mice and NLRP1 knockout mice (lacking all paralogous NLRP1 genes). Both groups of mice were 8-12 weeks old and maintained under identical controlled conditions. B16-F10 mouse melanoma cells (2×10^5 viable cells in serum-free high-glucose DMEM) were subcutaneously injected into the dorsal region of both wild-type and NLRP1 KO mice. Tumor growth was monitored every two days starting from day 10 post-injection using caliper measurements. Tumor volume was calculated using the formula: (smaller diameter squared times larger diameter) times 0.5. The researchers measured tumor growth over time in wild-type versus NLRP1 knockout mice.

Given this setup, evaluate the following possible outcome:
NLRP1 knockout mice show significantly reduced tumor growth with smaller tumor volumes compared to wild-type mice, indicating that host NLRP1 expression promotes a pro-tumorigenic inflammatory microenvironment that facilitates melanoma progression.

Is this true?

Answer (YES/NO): NO